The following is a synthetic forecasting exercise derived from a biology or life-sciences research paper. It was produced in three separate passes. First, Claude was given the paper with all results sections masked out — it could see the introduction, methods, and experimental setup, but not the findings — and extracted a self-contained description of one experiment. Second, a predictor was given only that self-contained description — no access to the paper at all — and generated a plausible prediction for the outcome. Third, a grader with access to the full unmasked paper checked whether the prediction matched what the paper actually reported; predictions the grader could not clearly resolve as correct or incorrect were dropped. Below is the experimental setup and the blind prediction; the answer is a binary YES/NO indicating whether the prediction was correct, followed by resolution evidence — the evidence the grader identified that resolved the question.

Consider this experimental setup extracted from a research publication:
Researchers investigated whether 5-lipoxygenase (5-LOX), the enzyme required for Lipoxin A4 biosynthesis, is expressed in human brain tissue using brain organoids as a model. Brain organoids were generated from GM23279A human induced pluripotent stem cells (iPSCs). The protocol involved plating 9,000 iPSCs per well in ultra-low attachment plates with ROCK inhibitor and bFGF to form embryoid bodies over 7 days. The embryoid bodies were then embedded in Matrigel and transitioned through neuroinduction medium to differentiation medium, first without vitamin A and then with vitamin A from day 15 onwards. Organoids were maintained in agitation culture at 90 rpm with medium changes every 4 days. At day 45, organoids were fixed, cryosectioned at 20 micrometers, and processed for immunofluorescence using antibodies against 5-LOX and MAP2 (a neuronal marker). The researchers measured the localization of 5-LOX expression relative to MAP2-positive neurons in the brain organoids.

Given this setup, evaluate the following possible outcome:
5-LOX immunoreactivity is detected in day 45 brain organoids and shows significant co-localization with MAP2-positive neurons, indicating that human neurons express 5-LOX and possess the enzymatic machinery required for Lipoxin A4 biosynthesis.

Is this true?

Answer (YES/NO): YES